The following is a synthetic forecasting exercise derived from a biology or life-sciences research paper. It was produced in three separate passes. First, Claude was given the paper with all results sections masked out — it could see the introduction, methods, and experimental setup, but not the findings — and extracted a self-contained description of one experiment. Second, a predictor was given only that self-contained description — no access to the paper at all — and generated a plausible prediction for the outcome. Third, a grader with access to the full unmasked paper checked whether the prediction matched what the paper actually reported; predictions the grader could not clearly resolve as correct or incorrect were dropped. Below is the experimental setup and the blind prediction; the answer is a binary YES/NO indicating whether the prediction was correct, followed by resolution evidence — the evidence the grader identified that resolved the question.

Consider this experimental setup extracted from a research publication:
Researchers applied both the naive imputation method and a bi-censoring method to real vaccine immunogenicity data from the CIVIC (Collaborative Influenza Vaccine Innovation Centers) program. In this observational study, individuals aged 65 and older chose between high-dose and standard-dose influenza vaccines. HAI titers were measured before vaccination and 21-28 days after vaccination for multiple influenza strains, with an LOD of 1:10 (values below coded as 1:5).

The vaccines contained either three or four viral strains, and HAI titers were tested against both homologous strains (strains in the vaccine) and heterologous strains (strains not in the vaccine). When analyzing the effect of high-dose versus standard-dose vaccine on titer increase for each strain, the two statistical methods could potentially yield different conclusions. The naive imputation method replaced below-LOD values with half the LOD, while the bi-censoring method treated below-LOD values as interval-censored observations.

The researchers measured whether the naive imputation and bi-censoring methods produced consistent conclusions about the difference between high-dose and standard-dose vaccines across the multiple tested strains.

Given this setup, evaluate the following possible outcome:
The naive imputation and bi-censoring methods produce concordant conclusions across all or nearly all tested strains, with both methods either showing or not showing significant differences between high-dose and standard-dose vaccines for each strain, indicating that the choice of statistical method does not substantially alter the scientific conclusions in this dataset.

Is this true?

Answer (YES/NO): NO